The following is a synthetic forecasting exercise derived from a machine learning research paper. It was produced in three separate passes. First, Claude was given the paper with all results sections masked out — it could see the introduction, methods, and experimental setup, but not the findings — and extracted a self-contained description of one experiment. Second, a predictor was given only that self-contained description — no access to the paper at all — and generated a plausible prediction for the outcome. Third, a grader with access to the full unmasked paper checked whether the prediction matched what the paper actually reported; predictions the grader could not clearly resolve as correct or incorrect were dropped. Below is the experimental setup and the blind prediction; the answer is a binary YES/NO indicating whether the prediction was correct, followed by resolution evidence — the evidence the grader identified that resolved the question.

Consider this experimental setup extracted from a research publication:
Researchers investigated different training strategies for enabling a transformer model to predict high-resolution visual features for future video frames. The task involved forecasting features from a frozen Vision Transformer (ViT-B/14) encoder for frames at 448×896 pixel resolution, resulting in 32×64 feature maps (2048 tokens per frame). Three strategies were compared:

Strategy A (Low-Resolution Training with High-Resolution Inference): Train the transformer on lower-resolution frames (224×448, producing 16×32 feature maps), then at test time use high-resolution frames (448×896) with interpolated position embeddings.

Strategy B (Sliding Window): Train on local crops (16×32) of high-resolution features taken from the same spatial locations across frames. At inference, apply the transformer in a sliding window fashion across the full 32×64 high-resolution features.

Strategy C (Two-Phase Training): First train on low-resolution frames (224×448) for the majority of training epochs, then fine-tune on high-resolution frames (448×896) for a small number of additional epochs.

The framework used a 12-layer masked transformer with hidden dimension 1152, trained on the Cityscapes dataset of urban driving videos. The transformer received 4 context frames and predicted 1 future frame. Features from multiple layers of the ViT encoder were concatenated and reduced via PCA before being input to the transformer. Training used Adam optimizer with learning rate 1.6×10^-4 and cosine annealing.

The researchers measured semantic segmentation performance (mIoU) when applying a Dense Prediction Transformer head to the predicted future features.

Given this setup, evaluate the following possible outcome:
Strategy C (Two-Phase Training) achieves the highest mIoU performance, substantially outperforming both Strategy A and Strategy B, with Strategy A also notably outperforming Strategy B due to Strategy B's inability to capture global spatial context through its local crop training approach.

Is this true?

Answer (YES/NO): NO